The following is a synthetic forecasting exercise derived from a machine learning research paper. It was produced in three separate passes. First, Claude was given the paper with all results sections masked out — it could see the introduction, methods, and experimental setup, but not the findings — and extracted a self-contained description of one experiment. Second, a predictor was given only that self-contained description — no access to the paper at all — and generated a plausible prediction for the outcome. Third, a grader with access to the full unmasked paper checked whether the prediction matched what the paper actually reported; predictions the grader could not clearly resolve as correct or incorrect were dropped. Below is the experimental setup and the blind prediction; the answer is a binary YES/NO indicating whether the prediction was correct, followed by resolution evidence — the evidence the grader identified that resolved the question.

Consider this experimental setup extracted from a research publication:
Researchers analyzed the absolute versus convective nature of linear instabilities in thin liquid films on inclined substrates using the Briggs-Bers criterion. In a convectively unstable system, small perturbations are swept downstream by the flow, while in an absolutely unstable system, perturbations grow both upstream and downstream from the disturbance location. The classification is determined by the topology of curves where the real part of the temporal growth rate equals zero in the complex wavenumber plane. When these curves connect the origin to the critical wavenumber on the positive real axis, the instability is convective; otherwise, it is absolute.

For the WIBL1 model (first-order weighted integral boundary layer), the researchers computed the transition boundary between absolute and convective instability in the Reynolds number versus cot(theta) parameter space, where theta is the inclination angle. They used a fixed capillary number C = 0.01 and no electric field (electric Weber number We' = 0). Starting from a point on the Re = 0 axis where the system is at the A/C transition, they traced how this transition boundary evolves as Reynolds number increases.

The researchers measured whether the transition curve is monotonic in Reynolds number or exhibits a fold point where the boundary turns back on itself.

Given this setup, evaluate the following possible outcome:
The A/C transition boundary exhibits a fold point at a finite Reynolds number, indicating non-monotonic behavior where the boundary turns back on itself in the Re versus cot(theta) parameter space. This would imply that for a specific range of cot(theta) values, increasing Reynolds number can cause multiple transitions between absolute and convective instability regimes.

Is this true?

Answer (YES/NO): YES